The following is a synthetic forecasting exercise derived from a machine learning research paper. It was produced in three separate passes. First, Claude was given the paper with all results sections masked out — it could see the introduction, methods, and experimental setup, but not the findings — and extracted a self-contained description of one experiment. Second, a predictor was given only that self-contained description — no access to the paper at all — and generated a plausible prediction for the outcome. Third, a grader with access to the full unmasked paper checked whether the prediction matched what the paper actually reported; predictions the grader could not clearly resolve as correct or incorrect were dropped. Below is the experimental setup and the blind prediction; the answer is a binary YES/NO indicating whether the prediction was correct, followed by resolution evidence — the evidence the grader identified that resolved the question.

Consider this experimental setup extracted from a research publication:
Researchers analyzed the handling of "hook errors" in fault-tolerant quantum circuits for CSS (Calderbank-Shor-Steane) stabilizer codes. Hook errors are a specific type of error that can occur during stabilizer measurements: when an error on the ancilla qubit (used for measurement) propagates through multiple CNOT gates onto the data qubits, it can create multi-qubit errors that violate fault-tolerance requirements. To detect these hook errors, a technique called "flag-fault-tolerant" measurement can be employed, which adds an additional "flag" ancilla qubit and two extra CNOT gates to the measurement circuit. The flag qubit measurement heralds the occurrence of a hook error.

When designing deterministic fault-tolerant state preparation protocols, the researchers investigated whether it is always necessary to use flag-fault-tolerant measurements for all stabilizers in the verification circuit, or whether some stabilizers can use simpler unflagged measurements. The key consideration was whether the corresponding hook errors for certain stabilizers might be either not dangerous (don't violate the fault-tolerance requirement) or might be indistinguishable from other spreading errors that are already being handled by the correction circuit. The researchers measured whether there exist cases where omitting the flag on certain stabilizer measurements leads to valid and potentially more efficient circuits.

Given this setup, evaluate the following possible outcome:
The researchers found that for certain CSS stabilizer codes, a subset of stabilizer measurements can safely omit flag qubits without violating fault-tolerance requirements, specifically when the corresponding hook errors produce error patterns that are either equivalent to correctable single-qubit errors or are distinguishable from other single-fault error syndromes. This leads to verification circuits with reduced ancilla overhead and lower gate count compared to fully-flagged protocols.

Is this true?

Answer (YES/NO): YES